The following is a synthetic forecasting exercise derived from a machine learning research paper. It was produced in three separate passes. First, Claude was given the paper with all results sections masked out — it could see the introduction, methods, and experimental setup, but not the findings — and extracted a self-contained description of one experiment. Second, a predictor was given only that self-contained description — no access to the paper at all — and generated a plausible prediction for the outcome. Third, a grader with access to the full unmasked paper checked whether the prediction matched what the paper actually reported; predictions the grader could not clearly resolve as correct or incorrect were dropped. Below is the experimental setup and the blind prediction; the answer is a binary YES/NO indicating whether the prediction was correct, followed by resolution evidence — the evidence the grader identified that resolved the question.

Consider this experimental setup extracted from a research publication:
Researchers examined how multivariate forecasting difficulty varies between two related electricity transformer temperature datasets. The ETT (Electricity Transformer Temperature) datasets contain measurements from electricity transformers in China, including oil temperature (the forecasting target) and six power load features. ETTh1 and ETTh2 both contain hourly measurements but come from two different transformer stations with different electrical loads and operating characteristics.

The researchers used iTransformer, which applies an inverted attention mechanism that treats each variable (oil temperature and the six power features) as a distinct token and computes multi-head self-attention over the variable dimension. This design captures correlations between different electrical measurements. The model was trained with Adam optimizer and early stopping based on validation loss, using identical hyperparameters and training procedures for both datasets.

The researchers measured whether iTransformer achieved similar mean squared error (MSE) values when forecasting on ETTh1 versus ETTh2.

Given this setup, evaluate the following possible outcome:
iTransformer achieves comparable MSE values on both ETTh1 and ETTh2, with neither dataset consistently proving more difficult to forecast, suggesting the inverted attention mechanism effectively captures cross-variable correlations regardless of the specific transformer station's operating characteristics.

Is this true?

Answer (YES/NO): NO